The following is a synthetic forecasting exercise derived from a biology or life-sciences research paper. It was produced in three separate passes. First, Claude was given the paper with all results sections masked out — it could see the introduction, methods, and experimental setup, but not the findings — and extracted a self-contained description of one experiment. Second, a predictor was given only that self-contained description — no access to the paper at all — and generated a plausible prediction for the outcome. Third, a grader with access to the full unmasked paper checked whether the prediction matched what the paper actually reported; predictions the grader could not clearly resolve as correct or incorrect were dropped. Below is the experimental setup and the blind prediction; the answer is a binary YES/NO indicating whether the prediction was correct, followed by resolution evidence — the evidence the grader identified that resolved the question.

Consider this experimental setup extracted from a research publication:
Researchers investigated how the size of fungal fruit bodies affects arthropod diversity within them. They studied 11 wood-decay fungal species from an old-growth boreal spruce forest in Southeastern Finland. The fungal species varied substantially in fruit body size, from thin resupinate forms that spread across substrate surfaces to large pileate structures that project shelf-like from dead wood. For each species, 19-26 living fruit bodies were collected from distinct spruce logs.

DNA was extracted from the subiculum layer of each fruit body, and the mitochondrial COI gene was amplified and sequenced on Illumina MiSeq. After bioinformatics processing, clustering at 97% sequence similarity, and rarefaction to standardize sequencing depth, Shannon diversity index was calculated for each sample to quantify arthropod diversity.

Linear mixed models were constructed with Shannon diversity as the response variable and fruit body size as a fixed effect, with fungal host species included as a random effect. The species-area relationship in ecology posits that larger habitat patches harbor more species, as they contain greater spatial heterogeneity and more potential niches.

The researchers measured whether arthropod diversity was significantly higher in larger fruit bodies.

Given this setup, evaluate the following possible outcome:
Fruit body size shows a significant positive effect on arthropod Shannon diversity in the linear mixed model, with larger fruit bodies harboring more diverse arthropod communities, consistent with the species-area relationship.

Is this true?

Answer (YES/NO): NO